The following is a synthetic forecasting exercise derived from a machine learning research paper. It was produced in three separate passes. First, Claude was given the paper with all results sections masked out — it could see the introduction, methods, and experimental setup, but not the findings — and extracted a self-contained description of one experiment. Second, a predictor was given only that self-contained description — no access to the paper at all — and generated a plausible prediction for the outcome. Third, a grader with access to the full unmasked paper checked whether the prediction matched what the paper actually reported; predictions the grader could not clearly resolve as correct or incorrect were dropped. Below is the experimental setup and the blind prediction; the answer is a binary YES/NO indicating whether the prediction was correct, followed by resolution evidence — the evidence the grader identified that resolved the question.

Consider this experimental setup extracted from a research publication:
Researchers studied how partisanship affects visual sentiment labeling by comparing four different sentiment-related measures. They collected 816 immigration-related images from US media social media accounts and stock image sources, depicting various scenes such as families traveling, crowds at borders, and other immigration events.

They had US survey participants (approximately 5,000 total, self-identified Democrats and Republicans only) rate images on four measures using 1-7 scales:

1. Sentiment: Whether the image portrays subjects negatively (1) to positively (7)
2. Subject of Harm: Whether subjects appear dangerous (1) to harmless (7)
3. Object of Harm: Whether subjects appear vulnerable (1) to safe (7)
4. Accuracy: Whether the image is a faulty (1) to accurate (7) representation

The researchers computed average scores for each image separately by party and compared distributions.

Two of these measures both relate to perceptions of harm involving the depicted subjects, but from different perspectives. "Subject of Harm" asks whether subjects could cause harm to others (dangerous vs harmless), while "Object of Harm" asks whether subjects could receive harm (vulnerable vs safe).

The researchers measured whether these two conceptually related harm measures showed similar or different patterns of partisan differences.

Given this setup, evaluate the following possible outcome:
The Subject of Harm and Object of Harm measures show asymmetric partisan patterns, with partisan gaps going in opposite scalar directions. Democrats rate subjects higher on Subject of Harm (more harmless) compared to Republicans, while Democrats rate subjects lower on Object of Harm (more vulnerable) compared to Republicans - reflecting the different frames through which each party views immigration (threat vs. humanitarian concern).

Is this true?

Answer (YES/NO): NO